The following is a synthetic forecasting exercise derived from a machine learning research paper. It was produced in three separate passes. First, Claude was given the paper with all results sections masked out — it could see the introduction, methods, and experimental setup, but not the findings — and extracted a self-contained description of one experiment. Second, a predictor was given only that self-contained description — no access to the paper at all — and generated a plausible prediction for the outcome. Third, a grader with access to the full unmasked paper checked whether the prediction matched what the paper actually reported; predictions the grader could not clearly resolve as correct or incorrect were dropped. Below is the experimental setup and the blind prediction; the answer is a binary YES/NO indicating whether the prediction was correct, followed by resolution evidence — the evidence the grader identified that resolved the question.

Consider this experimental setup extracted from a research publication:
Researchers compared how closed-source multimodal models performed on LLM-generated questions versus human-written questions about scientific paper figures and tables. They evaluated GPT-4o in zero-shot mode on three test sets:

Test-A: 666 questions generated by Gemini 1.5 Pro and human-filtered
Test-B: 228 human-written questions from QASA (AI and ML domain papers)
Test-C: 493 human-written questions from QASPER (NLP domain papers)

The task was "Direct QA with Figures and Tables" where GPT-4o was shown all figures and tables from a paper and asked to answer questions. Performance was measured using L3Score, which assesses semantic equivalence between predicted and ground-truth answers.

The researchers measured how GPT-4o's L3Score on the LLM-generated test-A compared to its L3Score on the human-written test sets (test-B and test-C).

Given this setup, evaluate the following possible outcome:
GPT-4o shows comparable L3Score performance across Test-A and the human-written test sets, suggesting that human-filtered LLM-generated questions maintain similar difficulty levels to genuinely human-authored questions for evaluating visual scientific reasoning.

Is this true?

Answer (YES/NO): NO